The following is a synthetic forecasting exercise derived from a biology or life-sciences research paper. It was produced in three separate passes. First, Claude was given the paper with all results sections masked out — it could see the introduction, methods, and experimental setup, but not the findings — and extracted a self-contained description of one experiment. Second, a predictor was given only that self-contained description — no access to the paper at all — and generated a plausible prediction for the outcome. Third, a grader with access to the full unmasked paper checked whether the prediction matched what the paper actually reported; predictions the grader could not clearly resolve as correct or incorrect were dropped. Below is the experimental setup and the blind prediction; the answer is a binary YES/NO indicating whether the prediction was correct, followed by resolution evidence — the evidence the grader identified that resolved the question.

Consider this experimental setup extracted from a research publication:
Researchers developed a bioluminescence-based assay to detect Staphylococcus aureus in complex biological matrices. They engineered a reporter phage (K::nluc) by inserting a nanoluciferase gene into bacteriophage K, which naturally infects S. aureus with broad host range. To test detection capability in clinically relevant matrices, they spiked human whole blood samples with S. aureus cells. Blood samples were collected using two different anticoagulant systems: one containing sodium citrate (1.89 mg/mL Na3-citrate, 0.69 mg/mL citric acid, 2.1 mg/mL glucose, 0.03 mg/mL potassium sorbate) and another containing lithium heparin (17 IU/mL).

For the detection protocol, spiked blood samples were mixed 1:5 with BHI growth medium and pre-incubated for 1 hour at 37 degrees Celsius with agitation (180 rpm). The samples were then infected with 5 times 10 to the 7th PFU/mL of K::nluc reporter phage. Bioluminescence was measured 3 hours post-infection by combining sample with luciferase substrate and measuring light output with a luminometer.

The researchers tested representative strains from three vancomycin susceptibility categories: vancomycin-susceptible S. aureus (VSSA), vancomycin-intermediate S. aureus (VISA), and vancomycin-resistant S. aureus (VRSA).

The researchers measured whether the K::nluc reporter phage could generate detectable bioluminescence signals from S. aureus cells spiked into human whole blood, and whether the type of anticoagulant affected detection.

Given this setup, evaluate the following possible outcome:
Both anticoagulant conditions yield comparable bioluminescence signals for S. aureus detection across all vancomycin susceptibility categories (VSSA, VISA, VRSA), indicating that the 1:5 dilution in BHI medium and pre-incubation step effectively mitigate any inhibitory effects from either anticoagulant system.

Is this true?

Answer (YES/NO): NO